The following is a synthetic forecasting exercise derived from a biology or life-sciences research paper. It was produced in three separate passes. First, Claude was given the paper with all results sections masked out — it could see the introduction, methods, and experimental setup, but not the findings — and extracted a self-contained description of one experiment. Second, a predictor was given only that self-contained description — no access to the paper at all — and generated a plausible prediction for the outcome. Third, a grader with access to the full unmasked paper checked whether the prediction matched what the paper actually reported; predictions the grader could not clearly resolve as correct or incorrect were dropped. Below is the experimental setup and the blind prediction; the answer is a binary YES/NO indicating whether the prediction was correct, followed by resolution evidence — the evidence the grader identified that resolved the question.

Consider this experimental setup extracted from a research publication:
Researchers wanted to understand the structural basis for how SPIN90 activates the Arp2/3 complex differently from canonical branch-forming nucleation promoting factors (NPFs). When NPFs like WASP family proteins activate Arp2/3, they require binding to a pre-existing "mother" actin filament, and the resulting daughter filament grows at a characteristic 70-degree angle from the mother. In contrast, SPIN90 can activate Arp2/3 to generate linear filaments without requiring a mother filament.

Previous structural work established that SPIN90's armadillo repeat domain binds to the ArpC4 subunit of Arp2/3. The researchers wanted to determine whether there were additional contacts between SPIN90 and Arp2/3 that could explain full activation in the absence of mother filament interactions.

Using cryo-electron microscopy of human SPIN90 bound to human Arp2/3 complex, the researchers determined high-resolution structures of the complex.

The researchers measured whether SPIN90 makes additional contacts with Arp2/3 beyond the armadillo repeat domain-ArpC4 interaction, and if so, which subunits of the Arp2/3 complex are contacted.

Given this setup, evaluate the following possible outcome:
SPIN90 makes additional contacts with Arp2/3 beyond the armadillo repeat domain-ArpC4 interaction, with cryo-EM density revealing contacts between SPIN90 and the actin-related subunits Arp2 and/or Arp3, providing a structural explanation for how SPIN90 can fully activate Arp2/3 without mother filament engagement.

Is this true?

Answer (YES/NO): YES